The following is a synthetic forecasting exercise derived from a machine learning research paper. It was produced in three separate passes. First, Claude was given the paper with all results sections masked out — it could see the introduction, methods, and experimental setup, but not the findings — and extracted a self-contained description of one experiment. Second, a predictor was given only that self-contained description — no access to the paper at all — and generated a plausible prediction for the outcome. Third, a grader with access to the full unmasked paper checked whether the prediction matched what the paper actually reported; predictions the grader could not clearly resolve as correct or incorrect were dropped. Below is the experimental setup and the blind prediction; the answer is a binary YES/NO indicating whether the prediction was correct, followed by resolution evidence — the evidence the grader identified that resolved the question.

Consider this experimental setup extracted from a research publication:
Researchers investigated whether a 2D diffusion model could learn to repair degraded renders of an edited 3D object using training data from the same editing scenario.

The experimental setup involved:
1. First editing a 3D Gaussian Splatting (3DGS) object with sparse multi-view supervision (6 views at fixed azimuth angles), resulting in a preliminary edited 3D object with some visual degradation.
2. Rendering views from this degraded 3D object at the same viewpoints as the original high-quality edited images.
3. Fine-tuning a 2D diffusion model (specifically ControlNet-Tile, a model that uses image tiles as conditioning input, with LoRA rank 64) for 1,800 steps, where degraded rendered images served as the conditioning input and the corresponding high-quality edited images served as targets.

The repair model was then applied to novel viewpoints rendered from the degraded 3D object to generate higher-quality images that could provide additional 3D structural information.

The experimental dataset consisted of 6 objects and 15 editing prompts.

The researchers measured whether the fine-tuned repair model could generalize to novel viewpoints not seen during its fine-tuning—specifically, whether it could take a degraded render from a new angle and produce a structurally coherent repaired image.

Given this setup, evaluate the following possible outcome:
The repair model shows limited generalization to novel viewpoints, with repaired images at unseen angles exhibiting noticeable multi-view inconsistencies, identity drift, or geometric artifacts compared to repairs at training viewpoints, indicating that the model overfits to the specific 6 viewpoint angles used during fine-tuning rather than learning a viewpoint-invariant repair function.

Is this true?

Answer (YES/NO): NO